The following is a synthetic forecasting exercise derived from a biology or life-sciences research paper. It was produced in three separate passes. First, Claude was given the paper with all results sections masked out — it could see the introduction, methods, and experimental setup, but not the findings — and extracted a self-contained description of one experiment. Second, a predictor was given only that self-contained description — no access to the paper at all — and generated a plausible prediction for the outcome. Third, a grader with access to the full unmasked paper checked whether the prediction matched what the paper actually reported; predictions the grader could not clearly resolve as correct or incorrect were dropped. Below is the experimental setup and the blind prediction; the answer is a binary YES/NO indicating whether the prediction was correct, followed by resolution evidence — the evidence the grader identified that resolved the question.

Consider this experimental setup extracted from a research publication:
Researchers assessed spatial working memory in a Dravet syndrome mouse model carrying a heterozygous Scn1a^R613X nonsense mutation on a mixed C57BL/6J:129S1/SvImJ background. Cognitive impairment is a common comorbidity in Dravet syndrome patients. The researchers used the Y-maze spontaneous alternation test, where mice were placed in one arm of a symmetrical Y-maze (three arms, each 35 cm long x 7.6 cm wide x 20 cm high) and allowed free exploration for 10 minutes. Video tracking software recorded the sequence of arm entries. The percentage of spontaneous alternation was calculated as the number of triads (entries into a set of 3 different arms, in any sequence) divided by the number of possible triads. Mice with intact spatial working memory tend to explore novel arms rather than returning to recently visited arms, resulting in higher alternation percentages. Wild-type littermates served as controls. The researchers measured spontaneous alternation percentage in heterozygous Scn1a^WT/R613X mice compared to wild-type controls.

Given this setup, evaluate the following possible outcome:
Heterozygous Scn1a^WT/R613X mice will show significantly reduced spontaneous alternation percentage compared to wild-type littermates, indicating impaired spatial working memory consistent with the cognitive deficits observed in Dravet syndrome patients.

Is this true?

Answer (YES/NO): NO